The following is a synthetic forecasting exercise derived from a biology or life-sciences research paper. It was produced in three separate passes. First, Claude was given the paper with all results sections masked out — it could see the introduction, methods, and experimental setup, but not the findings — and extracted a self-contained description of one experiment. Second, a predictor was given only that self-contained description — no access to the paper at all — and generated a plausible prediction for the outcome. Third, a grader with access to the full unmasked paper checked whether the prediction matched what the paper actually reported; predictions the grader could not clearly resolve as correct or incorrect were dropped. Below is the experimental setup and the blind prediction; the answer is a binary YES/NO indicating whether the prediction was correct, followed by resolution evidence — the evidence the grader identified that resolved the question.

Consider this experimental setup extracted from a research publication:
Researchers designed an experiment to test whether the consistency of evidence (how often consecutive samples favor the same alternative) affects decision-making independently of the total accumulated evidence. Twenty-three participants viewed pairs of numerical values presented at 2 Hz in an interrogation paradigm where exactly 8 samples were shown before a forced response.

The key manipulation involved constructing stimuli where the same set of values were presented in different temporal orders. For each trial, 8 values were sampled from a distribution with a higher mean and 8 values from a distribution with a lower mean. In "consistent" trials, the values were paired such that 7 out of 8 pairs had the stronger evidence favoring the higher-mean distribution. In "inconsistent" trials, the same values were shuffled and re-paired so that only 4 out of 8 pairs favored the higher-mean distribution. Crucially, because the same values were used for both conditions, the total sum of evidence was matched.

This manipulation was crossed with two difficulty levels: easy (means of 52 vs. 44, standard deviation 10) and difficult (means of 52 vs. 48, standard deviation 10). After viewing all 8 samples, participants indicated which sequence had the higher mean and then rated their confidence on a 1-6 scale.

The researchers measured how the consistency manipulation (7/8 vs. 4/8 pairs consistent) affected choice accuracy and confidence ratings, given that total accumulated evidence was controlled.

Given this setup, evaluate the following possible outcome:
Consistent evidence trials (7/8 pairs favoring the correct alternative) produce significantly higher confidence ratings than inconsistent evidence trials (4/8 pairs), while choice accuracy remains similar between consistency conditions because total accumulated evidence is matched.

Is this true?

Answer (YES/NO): NO